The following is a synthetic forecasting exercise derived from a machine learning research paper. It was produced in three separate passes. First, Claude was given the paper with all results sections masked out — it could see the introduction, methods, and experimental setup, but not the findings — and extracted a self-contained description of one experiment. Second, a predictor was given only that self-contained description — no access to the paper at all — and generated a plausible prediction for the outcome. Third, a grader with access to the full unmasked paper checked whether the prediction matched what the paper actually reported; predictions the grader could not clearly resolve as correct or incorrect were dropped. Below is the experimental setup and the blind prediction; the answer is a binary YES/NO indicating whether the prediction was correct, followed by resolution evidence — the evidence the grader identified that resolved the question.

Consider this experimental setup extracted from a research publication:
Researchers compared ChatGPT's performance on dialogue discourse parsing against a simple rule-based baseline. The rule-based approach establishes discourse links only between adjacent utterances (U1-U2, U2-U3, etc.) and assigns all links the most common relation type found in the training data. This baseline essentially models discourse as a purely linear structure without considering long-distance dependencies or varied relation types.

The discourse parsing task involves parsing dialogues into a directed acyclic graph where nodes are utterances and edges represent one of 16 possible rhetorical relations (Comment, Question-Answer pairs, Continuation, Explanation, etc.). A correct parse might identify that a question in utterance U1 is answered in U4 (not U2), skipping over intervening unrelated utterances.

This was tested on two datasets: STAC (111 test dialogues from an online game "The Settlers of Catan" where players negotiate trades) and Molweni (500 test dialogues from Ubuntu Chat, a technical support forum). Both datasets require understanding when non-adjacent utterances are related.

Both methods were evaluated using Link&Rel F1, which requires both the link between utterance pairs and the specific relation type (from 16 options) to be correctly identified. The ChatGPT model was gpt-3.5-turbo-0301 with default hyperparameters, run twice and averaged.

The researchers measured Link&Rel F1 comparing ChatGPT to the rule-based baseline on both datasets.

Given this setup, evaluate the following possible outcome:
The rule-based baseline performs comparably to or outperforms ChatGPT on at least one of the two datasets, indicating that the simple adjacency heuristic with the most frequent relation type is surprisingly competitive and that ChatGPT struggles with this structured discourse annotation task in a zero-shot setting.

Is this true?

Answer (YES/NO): YES